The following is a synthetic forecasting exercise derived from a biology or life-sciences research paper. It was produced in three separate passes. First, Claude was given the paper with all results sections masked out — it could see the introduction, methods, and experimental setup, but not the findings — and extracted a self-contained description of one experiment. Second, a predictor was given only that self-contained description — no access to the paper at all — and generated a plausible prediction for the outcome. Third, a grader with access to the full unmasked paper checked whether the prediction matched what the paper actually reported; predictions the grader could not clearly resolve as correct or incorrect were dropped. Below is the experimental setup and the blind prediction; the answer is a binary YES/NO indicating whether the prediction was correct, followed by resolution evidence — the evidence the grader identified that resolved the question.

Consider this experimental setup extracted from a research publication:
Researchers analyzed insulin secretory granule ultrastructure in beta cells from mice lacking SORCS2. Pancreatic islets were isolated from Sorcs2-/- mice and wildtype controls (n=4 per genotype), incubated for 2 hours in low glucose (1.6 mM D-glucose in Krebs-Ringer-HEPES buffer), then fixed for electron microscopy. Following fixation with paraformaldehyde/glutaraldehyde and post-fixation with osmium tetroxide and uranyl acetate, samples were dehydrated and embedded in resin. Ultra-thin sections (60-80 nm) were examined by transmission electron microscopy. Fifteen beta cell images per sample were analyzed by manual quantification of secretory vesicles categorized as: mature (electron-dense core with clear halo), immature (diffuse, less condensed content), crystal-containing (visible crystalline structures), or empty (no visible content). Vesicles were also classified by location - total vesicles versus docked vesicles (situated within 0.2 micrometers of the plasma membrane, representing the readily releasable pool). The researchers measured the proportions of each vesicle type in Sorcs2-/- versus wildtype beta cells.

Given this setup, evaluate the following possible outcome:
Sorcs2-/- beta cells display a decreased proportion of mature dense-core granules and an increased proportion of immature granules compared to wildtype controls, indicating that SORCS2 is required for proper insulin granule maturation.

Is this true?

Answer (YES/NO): NO